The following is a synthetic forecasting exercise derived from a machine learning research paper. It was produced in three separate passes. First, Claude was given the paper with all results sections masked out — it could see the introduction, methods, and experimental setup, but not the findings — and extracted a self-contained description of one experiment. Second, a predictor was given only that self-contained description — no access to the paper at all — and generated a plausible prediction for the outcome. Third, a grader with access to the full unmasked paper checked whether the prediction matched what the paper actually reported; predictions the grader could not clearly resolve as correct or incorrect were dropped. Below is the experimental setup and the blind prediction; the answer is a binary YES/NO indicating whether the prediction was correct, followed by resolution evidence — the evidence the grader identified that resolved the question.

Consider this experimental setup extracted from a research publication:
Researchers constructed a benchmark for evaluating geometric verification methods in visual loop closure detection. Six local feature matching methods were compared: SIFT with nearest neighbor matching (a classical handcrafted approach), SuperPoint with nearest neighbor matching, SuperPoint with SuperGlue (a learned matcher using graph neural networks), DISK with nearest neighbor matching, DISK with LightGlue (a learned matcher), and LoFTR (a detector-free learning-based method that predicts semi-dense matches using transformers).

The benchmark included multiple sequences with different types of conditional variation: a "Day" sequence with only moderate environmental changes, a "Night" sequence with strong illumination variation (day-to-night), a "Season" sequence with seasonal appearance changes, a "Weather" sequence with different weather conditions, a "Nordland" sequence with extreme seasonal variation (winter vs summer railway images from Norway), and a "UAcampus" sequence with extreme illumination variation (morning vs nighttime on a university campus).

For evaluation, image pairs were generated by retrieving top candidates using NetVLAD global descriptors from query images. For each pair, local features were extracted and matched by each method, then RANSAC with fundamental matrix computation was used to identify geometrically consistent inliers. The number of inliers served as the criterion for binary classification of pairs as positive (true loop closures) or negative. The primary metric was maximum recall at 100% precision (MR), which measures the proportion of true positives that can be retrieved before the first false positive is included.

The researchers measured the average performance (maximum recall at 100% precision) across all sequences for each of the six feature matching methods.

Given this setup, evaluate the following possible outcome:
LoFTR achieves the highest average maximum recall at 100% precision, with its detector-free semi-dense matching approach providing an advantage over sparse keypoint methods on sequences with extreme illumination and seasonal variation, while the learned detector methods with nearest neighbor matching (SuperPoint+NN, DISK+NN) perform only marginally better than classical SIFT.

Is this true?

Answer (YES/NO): NO